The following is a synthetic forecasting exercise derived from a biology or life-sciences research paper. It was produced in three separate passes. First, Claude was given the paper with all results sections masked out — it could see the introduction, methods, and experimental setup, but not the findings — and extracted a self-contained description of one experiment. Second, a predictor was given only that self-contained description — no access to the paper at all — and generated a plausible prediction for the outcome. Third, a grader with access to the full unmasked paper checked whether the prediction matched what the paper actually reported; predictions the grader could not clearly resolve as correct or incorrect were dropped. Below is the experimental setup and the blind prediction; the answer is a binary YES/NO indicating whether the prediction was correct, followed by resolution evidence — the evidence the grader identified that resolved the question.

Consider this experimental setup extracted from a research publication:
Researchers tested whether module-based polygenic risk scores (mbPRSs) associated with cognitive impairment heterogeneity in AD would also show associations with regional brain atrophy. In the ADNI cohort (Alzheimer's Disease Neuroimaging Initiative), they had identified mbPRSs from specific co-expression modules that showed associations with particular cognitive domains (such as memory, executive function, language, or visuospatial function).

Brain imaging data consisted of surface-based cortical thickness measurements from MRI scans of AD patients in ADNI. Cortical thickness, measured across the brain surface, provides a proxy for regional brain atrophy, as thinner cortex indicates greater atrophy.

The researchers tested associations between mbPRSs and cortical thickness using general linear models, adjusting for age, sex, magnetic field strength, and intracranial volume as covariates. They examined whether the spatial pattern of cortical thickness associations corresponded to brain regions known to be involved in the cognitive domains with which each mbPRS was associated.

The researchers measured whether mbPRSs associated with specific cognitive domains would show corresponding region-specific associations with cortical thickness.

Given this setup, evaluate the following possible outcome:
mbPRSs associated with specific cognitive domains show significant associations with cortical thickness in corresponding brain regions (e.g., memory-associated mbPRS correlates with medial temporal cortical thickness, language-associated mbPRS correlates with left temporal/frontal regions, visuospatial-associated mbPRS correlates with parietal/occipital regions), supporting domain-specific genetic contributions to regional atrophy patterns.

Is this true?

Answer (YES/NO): YES